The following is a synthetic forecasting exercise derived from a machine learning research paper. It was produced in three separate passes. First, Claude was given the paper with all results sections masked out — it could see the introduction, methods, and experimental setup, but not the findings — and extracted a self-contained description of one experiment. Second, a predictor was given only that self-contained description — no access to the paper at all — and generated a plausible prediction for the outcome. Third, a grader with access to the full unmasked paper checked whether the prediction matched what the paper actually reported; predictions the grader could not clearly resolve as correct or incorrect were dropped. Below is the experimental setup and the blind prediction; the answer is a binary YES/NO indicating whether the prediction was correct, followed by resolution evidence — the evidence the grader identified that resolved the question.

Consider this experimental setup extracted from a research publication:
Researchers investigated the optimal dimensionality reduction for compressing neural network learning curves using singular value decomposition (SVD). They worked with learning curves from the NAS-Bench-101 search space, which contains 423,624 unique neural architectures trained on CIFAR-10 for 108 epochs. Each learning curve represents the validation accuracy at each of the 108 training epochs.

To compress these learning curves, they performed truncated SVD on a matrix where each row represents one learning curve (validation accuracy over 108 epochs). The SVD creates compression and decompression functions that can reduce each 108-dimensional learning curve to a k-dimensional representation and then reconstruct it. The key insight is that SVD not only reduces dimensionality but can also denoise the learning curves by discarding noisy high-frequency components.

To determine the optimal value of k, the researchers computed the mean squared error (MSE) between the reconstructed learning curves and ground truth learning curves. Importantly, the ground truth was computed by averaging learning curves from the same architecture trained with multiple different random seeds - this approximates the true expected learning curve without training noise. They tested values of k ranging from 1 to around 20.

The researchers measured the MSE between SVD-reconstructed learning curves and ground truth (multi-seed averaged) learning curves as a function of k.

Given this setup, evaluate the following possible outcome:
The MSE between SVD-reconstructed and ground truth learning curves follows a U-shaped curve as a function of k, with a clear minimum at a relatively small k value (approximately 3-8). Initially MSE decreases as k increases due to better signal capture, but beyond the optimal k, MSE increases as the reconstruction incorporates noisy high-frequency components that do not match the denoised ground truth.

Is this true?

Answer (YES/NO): YES